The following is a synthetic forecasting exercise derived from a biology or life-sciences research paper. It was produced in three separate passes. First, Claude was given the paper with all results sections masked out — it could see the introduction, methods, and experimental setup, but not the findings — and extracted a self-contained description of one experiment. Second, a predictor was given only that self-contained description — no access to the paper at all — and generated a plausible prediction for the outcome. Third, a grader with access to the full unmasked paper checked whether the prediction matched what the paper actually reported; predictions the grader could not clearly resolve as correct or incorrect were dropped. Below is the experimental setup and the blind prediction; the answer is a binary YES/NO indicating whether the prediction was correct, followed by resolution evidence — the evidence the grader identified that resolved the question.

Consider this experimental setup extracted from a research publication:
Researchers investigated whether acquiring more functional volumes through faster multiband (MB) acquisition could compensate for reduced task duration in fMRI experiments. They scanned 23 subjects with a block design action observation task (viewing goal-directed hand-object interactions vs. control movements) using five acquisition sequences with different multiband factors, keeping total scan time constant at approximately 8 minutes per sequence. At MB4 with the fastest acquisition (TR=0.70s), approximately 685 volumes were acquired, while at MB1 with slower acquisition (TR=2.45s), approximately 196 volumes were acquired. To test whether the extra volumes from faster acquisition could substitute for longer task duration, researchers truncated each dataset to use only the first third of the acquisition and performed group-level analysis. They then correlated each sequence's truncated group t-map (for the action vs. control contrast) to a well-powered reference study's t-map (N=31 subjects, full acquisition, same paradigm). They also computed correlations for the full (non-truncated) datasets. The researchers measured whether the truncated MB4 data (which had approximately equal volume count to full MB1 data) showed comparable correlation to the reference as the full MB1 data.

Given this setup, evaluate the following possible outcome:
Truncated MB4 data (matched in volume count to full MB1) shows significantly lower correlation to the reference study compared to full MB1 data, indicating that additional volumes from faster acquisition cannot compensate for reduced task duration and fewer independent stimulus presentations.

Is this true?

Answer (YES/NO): YES